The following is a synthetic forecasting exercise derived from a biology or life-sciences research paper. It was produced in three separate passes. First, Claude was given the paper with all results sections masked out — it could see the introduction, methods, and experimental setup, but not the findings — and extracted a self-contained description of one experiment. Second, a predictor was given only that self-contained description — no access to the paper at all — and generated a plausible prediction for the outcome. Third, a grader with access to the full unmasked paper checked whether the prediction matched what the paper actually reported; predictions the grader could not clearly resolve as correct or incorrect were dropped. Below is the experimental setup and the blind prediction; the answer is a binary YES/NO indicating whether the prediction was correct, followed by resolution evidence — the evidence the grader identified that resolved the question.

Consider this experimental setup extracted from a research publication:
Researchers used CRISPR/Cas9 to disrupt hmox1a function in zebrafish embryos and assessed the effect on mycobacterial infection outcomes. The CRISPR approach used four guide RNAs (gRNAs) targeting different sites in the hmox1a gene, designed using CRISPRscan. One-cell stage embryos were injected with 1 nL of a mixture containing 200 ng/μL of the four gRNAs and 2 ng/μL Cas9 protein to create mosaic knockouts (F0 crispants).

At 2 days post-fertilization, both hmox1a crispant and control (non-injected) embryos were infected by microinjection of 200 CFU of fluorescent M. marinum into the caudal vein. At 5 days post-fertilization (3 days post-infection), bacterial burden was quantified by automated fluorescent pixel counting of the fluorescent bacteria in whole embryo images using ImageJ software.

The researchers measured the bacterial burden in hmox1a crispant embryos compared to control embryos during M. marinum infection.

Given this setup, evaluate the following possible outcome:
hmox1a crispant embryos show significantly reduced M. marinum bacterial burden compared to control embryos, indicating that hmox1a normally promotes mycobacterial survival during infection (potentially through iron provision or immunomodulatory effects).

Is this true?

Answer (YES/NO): NO